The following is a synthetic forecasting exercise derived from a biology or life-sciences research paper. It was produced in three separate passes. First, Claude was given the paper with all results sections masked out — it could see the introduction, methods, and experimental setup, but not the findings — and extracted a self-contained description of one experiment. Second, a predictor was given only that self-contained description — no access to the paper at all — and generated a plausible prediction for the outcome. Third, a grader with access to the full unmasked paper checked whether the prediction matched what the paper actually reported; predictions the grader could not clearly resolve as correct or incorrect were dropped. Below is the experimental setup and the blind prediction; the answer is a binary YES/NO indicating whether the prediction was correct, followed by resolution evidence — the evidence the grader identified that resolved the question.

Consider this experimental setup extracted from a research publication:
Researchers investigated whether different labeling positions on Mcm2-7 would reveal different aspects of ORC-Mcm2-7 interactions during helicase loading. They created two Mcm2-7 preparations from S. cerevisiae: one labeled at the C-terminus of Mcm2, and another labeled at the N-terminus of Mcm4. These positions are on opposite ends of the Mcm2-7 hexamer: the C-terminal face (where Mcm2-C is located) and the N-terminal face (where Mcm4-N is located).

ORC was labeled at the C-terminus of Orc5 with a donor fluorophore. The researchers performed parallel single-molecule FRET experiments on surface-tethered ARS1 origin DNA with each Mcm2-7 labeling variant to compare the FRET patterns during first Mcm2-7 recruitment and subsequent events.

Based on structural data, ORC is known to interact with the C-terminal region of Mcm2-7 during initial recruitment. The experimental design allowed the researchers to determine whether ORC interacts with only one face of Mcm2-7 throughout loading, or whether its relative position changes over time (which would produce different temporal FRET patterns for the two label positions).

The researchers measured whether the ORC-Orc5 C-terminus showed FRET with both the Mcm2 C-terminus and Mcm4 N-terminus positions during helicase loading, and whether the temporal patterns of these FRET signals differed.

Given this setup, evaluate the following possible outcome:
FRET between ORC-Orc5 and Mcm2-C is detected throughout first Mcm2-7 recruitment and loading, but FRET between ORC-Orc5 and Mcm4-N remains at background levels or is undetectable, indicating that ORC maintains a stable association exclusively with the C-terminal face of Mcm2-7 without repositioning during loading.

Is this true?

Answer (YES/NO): NO